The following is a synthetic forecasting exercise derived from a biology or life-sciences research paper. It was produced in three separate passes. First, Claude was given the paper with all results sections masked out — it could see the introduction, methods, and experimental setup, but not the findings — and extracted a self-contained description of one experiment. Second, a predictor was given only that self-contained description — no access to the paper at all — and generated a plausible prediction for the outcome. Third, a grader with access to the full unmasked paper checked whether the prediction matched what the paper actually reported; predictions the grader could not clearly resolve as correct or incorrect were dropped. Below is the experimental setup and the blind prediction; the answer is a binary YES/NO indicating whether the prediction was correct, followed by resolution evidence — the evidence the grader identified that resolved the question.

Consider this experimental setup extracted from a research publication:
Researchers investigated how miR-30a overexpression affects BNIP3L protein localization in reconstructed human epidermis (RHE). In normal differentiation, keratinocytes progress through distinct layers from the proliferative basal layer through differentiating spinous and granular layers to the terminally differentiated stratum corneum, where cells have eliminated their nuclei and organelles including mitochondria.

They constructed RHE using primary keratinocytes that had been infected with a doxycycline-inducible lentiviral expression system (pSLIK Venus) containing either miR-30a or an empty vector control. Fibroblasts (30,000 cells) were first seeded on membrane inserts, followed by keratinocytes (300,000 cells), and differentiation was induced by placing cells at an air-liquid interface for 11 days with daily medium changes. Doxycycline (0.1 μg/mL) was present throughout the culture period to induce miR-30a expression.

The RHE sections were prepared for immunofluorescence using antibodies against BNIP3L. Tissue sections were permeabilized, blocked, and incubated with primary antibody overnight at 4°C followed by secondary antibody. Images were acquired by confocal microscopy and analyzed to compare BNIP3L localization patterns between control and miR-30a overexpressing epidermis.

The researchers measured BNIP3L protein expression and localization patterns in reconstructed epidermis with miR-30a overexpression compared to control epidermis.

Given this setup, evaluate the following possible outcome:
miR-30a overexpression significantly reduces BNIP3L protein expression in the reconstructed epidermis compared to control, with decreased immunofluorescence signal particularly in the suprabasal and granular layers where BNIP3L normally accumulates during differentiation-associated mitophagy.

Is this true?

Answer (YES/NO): YES